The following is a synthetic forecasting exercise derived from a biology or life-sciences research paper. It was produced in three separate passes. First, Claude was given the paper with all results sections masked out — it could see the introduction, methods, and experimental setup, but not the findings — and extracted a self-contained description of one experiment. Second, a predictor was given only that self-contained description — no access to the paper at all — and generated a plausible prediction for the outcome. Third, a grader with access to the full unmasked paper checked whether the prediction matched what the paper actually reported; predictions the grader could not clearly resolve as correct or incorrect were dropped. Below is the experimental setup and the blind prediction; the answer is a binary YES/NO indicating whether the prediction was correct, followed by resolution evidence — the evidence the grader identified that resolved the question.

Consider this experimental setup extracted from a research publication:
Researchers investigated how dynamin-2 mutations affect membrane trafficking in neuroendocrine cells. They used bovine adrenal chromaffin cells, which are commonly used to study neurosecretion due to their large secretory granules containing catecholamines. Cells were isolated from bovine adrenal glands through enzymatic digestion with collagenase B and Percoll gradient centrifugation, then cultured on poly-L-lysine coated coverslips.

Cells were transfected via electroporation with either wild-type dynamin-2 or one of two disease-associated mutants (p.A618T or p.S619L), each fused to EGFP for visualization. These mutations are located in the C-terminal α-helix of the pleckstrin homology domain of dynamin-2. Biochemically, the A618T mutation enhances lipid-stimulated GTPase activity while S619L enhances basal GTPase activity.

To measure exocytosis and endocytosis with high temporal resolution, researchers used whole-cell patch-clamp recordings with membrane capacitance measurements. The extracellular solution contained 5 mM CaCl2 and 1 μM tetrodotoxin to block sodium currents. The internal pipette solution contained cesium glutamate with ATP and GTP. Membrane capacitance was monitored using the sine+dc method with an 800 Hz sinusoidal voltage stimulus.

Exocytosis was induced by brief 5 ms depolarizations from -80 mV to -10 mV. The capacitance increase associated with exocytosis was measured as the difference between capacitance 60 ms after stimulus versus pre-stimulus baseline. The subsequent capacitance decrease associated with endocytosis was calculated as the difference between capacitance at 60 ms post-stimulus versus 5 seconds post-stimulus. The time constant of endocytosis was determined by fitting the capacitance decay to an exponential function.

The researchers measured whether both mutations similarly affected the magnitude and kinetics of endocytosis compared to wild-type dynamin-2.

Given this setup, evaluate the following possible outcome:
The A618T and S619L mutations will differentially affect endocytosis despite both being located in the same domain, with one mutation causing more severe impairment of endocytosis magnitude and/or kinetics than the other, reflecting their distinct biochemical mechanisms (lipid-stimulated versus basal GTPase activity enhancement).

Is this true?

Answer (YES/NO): NO